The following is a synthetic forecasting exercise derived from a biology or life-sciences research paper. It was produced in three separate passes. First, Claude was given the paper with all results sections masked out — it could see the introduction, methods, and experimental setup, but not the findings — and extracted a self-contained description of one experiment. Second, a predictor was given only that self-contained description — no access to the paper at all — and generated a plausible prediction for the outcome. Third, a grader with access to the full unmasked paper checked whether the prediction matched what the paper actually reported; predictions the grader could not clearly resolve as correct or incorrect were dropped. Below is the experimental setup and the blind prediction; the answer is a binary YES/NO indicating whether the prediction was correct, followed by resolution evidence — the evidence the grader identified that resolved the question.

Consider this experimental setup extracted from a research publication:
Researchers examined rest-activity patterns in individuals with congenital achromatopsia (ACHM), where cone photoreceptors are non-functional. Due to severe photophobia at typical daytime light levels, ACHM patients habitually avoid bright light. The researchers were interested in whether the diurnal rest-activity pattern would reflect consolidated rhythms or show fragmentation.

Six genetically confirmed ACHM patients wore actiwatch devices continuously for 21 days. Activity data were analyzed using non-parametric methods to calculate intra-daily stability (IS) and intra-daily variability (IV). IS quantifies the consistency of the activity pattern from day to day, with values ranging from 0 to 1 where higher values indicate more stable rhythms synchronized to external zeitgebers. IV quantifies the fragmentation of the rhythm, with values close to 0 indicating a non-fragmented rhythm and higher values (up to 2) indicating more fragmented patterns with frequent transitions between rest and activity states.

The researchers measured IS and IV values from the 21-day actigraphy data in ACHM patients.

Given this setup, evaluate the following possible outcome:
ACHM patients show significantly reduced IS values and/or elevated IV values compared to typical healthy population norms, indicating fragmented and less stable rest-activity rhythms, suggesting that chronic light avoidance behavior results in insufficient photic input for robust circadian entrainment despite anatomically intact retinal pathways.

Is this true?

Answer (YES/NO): NO